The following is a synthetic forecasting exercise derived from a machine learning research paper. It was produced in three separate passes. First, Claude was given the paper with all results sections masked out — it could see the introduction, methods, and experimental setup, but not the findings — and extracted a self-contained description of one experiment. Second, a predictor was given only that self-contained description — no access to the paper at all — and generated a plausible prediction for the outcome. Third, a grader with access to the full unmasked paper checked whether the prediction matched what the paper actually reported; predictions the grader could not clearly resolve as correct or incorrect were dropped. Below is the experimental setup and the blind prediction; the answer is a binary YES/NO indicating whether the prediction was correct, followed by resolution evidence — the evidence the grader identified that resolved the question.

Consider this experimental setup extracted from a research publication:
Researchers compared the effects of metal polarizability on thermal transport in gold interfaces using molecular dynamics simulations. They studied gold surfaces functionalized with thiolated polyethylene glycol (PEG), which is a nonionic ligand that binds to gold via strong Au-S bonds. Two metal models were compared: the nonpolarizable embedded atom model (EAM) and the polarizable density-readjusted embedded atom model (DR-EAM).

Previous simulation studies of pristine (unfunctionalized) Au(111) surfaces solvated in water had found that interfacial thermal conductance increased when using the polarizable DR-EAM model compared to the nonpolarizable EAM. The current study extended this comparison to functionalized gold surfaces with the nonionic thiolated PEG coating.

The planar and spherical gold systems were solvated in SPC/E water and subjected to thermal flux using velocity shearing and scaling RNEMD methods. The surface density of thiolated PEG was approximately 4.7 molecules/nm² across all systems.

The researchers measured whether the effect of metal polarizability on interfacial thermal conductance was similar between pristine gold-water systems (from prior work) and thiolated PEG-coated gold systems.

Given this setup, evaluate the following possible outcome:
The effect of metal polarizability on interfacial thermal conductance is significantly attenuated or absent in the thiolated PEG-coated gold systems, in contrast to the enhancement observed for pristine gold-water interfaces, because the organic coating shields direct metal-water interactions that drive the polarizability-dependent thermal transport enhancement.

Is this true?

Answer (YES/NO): YES